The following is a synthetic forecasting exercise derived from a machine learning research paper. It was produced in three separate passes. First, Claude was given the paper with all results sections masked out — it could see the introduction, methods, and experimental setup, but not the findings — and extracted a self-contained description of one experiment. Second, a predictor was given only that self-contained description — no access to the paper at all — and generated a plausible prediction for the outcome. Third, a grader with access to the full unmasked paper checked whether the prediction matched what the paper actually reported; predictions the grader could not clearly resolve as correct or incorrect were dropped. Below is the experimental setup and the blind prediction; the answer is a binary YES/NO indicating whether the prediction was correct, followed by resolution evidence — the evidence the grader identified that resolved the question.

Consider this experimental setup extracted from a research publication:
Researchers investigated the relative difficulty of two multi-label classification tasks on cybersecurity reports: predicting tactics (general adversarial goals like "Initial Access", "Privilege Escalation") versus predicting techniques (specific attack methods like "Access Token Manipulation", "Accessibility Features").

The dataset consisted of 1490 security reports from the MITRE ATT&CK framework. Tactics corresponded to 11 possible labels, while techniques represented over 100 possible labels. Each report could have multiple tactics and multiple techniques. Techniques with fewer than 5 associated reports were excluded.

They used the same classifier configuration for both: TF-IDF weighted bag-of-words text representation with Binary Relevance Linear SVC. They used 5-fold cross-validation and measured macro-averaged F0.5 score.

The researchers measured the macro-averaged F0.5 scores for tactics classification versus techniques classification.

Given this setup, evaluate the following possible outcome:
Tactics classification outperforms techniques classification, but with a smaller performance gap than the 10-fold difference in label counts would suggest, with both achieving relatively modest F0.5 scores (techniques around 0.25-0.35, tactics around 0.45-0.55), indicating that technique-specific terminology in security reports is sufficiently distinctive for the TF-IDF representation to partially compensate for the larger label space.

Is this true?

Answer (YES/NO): NO